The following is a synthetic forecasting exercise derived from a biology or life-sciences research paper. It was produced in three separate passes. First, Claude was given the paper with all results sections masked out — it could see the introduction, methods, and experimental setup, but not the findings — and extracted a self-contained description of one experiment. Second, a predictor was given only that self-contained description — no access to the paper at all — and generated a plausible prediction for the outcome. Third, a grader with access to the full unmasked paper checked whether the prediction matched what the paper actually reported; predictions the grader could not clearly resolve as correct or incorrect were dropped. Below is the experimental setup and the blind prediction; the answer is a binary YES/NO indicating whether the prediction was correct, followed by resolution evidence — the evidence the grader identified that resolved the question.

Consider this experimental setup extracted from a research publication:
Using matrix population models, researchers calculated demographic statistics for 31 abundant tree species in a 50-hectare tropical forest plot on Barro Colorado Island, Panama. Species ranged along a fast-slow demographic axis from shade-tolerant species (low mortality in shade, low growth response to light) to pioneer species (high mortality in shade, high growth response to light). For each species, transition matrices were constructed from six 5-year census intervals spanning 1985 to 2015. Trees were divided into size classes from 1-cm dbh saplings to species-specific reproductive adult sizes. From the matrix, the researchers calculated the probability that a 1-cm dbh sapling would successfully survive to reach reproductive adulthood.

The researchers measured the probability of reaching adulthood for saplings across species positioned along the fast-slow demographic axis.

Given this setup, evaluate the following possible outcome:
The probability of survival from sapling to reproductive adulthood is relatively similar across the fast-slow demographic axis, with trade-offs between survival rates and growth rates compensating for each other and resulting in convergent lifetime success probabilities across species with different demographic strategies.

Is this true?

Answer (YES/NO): NO